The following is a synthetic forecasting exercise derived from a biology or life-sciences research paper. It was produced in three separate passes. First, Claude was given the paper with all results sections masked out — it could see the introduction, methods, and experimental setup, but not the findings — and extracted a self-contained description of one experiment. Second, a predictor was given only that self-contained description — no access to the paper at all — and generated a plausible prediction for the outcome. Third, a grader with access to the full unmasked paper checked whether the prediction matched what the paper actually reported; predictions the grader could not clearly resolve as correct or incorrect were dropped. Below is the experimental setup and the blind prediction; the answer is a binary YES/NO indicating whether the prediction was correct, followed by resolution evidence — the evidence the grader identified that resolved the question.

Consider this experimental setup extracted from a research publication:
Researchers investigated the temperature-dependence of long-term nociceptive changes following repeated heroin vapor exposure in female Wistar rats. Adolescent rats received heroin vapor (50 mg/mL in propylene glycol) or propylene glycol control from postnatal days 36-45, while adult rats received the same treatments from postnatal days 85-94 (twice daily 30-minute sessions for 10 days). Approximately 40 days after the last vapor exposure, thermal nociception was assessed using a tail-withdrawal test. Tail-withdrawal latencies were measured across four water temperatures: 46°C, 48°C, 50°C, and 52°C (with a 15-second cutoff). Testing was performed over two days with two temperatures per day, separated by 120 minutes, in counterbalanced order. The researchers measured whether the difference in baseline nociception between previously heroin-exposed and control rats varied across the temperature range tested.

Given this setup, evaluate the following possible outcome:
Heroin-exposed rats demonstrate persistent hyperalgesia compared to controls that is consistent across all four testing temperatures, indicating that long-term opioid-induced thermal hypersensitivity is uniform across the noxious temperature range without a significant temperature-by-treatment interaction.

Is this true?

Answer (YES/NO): NO